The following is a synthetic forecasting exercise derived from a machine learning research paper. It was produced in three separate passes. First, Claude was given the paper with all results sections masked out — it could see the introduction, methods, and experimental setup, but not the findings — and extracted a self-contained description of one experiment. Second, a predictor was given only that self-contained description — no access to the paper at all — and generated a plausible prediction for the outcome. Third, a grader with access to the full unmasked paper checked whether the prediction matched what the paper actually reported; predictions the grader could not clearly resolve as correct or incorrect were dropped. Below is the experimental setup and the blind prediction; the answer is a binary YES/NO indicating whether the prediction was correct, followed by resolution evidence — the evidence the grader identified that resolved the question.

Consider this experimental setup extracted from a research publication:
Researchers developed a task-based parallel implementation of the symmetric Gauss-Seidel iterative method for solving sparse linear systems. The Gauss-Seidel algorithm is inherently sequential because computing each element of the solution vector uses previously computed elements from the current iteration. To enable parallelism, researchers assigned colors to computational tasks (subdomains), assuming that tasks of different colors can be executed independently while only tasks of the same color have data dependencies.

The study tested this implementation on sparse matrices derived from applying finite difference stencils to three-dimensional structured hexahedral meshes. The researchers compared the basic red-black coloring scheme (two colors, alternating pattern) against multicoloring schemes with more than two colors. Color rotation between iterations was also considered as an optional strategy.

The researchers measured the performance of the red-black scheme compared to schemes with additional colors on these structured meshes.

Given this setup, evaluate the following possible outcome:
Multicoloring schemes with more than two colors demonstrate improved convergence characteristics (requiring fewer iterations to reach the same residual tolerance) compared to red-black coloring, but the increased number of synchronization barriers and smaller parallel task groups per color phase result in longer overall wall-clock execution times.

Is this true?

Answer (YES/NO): NO